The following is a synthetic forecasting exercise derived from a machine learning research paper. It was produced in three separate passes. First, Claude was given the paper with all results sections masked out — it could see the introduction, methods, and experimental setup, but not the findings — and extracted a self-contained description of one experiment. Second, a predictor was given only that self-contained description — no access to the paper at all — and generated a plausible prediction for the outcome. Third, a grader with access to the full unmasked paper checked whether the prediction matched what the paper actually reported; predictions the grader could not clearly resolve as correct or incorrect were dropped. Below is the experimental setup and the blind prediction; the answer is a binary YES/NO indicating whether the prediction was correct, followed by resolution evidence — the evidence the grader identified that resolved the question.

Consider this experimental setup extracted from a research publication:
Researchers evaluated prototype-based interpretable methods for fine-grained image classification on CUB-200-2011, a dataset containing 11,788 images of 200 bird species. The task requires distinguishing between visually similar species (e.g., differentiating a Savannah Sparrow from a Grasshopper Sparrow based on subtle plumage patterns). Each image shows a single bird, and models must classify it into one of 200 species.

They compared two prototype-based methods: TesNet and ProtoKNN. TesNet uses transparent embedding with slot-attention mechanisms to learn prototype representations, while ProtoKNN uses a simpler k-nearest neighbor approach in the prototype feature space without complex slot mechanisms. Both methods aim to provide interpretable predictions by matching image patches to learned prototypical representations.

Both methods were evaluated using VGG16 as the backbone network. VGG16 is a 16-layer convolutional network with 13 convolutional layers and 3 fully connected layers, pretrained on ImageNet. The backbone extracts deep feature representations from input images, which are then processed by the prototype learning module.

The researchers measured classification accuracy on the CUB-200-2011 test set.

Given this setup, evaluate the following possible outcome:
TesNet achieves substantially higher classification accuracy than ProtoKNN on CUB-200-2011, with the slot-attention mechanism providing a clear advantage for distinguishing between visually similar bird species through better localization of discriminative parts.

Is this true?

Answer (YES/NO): NO